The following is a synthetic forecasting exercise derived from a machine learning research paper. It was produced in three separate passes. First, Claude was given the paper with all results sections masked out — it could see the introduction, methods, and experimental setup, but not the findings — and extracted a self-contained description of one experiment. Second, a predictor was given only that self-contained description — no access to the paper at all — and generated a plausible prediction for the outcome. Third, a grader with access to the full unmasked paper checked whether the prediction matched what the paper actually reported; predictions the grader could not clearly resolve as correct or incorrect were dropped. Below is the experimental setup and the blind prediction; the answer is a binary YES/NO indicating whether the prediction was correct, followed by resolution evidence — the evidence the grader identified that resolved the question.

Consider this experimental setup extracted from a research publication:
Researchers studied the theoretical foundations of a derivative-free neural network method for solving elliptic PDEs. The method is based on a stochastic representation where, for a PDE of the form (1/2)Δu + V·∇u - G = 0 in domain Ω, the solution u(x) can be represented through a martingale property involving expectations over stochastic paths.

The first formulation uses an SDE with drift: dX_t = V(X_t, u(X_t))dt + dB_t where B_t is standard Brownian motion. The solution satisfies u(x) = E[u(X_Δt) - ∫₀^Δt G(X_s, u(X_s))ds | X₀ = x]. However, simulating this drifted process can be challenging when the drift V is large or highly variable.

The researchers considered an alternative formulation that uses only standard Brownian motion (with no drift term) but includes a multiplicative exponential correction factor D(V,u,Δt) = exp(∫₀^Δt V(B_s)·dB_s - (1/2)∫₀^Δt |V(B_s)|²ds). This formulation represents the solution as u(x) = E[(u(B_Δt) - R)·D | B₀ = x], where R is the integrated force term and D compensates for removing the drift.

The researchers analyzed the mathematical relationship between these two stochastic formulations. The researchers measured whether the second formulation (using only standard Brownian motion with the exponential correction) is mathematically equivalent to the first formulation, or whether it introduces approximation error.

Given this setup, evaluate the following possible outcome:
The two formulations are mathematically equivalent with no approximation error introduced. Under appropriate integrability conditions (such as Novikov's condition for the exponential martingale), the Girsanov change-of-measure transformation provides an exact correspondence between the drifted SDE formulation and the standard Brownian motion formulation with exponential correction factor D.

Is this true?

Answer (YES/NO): YES